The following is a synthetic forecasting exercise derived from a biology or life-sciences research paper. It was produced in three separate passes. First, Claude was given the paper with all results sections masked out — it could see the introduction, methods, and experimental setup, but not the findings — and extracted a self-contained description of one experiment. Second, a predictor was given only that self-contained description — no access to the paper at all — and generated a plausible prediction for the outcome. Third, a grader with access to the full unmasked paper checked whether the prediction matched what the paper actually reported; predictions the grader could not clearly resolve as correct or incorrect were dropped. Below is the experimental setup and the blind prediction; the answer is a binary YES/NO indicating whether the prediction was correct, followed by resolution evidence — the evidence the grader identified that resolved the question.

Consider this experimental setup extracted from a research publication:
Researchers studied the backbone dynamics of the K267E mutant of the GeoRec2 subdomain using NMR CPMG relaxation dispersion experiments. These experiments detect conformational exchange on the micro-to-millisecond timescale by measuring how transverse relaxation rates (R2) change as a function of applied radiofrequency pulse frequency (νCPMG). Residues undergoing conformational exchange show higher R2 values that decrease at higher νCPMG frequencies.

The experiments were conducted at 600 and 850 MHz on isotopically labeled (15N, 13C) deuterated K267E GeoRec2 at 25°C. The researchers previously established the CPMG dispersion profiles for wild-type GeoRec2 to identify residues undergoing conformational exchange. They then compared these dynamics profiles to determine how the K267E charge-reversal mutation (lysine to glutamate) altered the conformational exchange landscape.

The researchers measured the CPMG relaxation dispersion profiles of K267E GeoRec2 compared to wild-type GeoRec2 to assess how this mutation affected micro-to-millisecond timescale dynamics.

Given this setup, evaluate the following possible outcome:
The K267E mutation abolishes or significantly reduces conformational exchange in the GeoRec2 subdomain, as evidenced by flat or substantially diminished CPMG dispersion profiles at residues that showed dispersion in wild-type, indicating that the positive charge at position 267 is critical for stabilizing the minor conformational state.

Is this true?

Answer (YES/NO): NO